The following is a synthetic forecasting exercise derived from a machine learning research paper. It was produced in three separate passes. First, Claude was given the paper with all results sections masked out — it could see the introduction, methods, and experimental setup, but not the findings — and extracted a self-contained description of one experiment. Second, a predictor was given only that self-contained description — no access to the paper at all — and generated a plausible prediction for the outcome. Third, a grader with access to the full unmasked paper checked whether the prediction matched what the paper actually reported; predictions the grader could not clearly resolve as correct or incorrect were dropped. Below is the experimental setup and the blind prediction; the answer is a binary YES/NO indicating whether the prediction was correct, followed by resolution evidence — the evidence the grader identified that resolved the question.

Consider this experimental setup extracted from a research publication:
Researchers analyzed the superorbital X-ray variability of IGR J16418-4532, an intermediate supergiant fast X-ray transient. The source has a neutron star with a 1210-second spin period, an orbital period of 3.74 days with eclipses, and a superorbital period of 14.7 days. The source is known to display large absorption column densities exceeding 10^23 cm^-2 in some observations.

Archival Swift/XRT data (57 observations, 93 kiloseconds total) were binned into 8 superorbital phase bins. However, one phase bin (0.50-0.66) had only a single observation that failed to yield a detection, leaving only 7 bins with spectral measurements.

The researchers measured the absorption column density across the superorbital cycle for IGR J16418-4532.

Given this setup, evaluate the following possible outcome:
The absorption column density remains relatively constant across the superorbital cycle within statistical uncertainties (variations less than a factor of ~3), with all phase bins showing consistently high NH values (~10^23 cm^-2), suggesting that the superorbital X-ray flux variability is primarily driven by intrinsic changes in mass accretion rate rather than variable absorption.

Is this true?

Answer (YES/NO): NO